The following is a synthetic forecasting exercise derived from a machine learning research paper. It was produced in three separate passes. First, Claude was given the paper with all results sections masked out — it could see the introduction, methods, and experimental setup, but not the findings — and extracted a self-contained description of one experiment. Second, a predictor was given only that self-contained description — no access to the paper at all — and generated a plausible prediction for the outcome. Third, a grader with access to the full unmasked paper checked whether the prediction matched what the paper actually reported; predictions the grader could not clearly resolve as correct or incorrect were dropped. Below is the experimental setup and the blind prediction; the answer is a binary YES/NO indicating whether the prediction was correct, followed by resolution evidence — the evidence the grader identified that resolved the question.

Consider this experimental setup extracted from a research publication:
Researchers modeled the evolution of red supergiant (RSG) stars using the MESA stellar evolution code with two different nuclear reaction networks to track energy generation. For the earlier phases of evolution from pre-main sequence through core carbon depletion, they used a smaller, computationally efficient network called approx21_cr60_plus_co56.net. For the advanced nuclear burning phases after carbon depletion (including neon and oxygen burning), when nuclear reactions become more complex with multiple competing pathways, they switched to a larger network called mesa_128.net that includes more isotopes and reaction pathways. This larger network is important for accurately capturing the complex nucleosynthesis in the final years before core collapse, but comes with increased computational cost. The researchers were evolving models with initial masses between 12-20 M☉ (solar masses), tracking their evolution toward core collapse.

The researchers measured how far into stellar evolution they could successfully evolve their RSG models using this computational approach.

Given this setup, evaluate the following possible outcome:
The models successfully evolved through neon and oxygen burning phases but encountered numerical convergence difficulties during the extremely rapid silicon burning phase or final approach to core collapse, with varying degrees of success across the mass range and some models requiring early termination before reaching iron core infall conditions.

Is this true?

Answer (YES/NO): NO